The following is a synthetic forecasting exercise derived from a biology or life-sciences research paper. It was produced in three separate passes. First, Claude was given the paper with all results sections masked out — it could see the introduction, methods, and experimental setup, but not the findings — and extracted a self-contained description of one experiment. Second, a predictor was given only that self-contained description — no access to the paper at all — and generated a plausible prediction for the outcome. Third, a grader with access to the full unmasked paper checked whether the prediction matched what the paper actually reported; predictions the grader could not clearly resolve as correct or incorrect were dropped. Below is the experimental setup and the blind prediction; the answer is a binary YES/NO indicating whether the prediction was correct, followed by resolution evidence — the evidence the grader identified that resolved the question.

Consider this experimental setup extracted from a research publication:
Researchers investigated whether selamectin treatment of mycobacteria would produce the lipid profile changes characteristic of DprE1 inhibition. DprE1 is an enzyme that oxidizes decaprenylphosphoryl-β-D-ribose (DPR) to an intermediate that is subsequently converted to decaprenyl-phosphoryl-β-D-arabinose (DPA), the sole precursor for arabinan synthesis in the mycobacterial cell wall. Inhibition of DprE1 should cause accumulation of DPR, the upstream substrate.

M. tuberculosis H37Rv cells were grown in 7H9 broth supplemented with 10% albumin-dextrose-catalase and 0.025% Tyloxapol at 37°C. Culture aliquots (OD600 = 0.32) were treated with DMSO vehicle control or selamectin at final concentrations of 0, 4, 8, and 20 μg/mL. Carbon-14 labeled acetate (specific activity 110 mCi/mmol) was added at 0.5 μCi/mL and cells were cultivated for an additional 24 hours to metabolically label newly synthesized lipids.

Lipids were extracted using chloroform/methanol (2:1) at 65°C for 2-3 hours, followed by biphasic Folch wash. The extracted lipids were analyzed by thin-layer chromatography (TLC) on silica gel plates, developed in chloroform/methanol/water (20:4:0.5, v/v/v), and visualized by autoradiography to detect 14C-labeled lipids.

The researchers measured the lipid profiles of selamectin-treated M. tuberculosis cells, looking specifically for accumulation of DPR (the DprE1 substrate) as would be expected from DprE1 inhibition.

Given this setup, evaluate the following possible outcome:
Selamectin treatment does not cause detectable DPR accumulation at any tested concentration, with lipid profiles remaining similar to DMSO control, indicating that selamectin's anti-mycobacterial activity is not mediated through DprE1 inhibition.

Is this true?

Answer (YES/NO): NO